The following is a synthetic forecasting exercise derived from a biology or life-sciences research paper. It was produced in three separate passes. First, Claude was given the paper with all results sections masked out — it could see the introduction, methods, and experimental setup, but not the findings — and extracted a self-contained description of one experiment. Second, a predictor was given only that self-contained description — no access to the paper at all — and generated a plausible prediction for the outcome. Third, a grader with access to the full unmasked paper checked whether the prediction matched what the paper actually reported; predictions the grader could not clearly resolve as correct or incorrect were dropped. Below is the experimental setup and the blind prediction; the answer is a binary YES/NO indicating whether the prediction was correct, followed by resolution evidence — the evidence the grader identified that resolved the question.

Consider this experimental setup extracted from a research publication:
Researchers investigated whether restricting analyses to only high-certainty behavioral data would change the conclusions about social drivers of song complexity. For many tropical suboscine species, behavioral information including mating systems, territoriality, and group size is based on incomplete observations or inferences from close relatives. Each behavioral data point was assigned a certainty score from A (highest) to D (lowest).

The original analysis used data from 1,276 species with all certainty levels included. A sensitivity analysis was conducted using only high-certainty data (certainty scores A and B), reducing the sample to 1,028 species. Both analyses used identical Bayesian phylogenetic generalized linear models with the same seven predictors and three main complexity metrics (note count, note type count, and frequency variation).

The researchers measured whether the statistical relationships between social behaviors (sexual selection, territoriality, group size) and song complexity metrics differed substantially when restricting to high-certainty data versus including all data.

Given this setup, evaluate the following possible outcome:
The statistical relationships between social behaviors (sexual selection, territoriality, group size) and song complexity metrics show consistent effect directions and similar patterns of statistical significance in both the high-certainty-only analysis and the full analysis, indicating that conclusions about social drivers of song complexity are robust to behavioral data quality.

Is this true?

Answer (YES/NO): YES